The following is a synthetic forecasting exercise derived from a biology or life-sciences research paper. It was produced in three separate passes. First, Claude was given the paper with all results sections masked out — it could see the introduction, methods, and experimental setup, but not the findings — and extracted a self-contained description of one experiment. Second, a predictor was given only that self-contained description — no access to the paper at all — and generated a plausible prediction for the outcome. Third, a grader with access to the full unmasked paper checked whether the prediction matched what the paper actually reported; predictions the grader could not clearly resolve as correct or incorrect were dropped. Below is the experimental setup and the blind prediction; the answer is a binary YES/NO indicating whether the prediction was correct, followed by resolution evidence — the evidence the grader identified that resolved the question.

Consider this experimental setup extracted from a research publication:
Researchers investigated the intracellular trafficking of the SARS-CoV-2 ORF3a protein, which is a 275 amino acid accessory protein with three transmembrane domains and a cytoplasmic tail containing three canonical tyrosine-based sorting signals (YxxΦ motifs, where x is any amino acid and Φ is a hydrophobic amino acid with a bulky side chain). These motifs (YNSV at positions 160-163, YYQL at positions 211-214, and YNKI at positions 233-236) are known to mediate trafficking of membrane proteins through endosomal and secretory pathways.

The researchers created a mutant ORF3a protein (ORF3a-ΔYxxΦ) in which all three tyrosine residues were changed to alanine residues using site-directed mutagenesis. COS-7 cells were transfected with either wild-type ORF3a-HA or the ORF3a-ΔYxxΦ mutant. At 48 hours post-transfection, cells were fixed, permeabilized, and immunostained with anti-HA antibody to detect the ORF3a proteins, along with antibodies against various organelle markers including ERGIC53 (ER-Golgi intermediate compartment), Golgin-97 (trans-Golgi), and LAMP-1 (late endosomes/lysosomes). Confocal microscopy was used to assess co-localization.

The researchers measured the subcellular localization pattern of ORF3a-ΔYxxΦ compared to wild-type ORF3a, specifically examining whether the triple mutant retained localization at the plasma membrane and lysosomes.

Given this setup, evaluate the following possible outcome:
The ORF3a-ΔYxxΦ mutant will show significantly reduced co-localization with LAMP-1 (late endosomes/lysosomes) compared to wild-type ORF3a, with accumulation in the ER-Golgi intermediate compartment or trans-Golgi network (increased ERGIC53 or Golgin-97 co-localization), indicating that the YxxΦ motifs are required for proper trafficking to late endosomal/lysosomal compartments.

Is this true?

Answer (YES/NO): YES